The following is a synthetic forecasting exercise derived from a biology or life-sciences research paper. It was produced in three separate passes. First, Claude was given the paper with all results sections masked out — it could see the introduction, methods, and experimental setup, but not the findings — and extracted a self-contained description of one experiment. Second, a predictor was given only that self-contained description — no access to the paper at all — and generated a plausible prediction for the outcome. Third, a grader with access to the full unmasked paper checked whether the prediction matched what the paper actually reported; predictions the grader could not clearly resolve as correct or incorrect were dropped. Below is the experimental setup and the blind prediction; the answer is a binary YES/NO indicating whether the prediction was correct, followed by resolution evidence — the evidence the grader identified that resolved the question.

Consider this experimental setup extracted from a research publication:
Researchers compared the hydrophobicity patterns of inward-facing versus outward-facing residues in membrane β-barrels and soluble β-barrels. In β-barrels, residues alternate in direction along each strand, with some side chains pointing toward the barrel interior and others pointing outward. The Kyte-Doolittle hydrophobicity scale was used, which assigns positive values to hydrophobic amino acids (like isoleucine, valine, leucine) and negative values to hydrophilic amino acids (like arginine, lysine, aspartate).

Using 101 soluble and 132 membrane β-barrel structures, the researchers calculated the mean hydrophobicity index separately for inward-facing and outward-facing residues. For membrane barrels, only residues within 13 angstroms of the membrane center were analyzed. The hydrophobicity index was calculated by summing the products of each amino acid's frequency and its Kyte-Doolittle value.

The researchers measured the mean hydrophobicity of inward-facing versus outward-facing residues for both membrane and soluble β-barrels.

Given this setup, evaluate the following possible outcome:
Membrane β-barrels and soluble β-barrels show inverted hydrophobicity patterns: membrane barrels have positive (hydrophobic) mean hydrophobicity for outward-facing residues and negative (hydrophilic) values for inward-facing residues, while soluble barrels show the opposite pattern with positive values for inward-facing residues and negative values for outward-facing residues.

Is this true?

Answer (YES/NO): YES